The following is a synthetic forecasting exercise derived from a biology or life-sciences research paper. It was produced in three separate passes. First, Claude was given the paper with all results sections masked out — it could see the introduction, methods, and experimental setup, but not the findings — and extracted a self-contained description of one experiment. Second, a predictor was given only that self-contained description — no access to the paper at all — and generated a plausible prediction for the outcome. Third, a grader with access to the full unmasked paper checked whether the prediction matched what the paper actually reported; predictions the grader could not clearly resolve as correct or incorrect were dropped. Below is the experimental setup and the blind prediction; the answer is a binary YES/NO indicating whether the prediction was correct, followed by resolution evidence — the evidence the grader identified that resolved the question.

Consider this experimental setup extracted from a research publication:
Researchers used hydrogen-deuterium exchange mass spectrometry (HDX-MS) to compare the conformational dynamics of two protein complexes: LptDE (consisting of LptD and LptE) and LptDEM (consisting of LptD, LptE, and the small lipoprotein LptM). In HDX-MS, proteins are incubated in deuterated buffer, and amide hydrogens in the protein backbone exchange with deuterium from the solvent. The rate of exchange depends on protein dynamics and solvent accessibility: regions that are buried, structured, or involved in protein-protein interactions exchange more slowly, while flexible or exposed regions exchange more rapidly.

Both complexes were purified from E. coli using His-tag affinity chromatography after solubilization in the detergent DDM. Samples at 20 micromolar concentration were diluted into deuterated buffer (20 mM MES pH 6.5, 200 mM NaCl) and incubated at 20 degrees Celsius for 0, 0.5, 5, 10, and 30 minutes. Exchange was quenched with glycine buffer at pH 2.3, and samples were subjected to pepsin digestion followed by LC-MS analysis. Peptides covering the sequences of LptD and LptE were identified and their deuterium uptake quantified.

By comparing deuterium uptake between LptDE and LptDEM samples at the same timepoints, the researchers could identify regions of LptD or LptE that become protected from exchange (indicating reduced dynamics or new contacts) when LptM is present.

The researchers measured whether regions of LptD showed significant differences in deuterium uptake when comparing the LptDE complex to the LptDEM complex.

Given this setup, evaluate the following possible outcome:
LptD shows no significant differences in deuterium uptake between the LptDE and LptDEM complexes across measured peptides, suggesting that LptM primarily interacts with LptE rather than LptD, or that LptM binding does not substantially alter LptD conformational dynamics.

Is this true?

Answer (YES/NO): NO